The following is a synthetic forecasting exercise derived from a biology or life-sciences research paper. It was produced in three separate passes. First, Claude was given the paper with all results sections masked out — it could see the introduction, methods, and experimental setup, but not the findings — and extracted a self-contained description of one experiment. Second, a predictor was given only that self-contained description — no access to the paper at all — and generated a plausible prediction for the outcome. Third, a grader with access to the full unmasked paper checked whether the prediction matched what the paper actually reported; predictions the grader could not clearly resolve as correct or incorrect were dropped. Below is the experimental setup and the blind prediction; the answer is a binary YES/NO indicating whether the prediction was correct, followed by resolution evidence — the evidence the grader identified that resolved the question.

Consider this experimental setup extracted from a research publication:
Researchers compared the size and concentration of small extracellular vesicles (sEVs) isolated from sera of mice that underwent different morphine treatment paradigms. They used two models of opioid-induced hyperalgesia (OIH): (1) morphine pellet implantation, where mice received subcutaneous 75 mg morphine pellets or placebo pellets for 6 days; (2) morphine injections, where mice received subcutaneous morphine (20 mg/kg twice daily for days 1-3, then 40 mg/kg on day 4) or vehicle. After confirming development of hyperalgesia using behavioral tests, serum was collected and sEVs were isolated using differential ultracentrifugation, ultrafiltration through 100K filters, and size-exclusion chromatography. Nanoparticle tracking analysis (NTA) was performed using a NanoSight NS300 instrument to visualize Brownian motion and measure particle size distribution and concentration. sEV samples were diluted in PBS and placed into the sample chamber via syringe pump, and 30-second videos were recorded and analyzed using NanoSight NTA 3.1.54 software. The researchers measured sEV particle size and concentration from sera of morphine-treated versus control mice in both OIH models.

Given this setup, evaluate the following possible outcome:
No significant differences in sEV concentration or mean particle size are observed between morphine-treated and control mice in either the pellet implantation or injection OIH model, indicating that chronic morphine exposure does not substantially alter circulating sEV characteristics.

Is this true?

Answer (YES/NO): YES